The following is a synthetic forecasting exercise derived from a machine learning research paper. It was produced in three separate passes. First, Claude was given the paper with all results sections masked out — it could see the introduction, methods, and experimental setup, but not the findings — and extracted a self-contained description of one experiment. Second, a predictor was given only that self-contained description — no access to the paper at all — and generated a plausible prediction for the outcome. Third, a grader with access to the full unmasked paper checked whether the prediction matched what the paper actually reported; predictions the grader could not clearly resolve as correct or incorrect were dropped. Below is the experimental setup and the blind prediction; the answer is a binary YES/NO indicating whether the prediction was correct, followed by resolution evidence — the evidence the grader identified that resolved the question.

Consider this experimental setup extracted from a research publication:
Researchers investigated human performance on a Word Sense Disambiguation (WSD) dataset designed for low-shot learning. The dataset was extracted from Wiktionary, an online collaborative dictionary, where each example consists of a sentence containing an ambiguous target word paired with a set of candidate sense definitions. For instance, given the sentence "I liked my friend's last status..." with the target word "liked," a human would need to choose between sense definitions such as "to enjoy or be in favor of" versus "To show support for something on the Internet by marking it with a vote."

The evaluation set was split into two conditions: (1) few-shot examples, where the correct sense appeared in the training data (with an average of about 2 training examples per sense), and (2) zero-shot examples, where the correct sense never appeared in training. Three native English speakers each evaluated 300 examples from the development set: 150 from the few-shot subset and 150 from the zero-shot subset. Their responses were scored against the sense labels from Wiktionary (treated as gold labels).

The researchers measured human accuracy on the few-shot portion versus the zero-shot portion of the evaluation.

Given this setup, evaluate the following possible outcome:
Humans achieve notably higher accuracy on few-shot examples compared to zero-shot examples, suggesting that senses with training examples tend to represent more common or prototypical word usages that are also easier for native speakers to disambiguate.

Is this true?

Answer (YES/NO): NO